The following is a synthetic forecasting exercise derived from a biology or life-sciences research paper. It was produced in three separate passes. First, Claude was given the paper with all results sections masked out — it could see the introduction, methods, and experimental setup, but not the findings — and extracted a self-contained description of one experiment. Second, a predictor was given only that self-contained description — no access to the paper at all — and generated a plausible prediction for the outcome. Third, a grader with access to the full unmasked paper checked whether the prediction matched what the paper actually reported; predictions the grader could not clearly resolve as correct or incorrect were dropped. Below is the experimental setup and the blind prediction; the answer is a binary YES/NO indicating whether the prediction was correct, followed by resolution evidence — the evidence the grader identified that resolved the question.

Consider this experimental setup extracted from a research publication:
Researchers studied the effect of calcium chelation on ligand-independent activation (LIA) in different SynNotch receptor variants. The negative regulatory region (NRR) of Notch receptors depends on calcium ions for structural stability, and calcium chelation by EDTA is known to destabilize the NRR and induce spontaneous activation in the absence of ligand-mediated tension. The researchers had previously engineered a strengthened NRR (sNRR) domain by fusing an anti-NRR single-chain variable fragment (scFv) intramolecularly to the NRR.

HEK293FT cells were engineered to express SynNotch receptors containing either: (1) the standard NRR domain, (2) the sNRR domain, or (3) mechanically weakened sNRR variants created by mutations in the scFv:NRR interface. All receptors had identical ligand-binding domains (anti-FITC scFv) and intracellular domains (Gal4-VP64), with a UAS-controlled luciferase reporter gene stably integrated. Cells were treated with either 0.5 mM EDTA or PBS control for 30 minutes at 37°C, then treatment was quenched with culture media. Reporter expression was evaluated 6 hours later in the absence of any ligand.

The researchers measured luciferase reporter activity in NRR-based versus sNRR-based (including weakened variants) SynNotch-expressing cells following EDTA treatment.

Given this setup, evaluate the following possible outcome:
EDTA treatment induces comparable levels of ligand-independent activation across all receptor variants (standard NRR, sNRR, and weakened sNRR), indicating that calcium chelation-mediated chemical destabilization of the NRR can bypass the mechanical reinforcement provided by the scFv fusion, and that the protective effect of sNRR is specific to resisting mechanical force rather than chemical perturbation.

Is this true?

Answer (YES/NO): NO